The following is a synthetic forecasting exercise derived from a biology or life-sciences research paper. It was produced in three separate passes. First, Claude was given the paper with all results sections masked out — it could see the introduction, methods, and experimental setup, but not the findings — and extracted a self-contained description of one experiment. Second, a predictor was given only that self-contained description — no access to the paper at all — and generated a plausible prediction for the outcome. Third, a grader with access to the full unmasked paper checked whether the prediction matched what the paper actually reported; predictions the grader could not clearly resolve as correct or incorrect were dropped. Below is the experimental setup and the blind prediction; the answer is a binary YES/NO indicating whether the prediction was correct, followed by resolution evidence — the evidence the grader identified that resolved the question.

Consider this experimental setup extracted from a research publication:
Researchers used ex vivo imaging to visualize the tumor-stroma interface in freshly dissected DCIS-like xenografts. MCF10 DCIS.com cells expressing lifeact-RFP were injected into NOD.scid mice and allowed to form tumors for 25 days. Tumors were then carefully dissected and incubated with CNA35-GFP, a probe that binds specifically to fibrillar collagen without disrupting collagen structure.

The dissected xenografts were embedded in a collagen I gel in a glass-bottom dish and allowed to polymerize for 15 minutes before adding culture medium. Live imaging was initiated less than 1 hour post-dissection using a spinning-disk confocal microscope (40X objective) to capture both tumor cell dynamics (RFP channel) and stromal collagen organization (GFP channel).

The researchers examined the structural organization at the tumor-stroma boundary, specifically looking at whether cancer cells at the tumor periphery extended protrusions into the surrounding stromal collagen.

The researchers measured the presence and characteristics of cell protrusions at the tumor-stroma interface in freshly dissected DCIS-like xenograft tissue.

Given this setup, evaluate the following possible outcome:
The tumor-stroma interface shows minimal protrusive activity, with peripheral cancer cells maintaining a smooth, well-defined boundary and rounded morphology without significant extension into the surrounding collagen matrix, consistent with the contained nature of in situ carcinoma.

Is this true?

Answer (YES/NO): NO